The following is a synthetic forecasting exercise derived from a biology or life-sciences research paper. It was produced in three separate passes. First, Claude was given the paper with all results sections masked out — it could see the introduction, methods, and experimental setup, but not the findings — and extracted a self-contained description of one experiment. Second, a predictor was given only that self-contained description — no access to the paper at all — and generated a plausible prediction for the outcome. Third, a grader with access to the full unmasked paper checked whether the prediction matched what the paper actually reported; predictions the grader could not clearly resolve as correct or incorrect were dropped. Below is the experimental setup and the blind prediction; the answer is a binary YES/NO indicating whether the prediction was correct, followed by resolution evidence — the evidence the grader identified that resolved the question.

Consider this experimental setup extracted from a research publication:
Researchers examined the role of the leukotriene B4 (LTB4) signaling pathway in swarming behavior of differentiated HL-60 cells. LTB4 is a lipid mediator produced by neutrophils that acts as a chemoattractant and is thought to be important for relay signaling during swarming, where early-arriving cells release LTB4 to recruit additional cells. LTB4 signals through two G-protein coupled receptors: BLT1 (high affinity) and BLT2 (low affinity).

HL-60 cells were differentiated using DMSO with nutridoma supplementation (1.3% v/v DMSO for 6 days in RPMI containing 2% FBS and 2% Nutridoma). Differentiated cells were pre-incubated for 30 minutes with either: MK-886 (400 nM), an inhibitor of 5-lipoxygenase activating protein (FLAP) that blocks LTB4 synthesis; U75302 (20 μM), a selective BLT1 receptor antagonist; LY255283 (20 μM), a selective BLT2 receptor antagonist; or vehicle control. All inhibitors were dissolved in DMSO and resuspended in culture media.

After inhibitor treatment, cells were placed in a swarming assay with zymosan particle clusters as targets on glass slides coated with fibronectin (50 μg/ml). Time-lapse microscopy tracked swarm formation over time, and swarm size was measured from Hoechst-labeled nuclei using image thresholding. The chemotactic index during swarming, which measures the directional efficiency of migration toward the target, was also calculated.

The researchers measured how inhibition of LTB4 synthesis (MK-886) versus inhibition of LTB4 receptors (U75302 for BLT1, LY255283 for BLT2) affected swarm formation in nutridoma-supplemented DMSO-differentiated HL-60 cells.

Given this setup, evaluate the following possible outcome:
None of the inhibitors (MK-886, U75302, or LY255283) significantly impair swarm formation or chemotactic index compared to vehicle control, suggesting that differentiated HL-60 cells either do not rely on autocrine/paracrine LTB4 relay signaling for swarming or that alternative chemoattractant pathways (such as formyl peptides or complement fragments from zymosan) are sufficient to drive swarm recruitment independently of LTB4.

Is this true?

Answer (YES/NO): NO